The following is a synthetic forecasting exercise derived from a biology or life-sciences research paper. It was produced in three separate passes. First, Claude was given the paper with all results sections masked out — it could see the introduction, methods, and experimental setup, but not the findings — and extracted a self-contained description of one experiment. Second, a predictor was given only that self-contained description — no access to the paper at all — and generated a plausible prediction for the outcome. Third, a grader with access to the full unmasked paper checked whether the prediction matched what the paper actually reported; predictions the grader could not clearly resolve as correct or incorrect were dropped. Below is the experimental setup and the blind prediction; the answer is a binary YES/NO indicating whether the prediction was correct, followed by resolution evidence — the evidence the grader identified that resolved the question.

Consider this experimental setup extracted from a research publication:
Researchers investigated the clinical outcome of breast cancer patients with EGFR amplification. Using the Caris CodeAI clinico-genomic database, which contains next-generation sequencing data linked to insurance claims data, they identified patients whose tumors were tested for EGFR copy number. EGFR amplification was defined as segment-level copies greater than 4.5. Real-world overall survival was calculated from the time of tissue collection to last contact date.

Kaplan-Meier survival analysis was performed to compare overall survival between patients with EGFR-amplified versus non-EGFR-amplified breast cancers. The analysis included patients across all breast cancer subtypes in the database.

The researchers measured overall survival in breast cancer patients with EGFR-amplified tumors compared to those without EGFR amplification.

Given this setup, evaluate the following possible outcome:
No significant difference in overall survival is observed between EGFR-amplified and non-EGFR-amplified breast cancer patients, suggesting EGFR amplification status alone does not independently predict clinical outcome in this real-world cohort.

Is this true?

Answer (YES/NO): NO